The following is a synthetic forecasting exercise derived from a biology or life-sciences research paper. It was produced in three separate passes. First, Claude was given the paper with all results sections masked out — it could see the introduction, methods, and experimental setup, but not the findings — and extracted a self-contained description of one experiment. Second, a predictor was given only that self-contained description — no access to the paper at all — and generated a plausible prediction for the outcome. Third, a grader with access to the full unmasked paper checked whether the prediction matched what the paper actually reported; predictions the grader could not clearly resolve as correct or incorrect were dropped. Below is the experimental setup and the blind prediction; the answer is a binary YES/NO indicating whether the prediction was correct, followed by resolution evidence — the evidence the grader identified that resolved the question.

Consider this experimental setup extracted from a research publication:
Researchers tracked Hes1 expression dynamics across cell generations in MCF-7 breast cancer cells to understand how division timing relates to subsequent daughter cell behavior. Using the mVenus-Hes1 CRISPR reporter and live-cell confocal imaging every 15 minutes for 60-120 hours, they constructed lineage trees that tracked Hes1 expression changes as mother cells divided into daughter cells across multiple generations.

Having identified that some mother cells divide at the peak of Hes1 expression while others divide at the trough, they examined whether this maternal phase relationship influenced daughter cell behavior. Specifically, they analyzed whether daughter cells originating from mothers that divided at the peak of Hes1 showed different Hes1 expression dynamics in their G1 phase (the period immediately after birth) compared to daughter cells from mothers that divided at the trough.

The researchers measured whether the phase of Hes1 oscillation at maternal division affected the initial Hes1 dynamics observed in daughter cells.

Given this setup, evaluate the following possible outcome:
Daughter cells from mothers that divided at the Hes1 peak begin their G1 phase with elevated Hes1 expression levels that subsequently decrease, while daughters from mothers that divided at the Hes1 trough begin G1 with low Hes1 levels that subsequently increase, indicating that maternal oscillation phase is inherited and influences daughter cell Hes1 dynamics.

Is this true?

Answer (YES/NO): YES